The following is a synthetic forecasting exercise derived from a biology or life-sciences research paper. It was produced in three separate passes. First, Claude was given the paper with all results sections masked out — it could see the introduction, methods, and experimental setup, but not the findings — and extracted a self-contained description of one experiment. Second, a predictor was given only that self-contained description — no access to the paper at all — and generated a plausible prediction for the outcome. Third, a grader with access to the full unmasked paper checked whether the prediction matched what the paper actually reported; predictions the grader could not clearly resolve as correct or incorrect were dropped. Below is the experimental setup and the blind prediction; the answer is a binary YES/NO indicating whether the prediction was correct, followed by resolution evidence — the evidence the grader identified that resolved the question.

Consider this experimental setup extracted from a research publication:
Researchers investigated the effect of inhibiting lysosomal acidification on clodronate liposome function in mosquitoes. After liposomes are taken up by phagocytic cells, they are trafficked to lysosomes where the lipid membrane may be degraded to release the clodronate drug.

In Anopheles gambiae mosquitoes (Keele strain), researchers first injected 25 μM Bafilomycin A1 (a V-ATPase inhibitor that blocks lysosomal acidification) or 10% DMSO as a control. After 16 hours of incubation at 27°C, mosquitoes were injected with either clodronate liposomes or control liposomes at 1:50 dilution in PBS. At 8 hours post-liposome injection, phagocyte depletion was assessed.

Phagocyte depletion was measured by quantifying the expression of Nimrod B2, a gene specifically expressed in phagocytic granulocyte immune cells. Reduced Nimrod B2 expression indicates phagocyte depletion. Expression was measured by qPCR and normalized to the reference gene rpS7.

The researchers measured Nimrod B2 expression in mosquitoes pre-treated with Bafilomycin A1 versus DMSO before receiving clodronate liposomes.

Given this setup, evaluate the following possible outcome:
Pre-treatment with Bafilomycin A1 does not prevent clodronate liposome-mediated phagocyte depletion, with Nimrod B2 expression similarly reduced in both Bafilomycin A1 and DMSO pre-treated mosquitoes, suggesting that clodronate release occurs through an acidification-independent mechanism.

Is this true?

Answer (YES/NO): NO